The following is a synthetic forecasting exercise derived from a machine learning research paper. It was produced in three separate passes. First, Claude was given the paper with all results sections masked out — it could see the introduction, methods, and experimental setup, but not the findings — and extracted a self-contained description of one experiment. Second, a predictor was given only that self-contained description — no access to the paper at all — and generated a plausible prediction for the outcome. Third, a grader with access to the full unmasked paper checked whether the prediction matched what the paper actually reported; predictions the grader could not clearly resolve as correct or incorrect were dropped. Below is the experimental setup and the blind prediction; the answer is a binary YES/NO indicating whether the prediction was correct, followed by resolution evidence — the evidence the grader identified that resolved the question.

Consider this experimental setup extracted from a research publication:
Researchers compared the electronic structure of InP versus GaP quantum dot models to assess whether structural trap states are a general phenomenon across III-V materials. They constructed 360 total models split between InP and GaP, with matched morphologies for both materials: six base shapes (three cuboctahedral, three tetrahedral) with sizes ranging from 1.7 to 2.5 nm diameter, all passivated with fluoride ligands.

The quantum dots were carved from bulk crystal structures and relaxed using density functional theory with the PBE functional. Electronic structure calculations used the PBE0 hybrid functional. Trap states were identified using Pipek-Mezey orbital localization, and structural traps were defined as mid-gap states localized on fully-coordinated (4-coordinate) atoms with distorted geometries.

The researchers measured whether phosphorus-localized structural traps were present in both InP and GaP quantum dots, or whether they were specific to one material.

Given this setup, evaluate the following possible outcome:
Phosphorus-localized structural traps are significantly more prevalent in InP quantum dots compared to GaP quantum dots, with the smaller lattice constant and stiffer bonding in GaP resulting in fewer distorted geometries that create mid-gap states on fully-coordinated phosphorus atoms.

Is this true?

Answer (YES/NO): YES